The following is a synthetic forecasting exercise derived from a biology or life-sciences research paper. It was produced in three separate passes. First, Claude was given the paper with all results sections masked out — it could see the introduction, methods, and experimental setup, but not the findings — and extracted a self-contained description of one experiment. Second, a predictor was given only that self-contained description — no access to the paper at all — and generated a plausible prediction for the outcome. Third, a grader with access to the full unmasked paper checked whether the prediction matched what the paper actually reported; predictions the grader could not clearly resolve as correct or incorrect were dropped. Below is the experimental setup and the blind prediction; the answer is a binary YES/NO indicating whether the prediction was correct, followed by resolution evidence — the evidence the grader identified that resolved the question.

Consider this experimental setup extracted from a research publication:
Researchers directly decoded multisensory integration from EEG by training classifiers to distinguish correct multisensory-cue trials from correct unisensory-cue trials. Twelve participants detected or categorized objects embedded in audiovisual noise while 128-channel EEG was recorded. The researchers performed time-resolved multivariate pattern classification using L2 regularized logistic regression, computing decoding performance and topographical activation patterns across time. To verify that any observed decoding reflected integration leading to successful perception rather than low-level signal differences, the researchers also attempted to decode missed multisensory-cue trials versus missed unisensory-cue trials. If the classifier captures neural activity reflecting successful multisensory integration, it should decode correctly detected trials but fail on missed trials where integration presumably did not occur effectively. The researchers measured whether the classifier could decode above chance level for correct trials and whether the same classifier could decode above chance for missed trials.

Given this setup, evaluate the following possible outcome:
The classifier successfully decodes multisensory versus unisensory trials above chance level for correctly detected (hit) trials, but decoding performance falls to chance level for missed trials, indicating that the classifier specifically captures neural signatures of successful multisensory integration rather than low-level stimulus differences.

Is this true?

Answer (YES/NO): YES